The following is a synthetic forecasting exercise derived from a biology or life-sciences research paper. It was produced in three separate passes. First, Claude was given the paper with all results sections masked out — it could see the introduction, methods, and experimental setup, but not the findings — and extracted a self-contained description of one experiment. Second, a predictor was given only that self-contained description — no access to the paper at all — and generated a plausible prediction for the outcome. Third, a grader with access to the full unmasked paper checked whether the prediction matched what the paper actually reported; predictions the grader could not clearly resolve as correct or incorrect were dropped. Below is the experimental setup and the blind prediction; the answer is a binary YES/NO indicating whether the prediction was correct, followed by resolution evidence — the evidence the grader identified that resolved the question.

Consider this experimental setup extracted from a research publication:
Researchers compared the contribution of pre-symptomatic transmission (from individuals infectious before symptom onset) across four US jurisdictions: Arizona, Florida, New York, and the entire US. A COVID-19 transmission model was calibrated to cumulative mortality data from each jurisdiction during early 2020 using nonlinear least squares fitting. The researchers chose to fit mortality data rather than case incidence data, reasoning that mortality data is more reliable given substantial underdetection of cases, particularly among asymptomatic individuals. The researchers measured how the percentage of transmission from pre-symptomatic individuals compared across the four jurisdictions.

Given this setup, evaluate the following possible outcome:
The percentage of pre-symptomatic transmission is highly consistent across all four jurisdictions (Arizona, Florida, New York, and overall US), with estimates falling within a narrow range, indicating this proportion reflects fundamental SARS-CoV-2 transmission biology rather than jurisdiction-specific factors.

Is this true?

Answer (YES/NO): NO